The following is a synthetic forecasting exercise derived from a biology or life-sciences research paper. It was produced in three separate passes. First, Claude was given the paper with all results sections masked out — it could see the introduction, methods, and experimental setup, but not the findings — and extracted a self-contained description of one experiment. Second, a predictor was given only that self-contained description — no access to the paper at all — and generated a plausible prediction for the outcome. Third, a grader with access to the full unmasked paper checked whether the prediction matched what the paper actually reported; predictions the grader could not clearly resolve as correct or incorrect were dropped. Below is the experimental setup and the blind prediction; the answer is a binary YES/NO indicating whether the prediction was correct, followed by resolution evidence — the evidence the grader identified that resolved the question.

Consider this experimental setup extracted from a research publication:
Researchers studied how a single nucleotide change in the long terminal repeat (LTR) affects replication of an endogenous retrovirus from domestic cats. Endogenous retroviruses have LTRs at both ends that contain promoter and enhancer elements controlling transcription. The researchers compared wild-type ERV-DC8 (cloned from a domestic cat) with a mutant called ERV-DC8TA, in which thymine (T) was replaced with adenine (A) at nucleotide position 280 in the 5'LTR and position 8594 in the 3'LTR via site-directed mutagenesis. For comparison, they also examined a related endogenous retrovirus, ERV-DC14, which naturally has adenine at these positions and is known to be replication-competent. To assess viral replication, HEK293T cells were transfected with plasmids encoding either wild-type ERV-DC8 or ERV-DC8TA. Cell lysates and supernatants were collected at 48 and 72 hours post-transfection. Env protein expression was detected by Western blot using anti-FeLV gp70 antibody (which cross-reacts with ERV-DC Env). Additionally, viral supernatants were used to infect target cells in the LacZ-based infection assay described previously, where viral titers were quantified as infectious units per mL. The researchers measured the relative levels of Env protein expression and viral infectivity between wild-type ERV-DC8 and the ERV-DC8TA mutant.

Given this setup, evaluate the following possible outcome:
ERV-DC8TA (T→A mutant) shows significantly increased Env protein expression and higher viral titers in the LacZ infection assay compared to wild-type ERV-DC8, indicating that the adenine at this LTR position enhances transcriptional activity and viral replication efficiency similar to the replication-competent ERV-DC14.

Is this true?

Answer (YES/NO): YES